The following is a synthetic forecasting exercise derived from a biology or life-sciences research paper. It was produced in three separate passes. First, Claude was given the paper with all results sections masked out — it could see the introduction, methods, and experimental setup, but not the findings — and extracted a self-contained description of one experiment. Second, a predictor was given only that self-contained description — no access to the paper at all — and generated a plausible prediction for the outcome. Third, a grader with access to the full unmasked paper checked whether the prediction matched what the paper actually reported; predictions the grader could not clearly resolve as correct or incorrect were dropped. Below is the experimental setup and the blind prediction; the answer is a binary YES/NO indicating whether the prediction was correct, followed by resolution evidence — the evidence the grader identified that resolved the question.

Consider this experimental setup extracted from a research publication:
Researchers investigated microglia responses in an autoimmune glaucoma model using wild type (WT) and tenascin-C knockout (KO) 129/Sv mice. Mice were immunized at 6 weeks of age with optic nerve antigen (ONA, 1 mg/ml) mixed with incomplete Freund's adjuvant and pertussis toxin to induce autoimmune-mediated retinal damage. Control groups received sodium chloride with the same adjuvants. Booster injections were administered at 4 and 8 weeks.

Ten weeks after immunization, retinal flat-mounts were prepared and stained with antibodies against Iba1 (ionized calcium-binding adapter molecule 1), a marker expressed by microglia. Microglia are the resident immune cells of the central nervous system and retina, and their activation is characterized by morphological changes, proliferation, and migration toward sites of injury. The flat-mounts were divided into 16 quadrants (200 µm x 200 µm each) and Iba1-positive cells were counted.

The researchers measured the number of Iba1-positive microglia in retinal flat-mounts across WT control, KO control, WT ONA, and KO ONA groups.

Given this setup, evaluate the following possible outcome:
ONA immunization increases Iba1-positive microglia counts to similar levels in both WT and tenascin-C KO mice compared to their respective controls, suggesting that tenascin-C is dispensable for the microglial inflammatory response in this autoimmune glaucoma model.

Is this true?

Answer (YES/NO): NO